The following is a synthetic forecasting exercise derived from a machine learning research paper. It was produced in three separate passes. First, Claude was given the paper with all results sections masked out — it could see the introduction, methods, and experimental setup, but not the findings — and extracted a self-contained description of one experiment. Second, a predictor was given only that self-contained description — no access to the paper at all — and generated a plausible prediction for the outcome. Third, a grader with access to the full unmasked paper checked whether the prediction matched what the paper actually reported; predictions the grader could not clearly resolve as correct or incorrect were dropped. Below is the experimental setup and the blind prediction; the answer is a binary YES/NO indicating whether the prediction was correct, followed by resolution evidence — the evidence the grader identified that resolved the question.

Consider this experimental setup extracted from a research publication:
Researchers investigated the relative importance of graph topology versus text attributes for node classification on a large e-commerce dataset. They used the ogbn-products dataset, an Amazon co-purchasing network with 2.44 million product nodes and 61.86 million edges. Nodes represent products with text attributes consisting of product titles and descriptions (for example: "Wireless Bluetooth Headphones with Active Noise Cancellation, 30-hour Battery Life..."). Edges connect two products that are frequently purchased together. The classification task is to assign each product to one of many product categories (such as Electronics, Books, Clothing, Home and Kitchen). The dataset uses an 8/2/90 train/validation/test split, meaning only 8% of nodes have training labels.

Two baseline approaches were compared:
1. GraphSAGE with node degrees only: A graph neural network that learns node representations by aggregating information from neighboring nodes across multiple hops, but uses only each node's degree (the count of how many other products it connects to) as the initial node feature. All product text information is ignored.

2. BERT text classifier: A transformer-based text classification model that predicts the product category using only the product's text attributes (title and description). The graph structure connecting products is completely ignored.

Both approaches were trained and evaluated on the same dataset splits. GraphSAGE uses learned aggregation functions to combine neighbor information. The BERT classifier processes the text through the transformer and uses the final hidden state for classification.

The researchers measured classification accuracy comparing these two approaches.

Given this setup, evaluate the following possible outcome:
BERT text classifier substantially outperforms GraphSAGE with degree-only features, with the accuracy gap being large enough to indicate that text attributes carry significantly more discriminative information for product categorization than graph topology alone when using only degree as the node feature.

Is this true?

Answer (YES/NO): YES